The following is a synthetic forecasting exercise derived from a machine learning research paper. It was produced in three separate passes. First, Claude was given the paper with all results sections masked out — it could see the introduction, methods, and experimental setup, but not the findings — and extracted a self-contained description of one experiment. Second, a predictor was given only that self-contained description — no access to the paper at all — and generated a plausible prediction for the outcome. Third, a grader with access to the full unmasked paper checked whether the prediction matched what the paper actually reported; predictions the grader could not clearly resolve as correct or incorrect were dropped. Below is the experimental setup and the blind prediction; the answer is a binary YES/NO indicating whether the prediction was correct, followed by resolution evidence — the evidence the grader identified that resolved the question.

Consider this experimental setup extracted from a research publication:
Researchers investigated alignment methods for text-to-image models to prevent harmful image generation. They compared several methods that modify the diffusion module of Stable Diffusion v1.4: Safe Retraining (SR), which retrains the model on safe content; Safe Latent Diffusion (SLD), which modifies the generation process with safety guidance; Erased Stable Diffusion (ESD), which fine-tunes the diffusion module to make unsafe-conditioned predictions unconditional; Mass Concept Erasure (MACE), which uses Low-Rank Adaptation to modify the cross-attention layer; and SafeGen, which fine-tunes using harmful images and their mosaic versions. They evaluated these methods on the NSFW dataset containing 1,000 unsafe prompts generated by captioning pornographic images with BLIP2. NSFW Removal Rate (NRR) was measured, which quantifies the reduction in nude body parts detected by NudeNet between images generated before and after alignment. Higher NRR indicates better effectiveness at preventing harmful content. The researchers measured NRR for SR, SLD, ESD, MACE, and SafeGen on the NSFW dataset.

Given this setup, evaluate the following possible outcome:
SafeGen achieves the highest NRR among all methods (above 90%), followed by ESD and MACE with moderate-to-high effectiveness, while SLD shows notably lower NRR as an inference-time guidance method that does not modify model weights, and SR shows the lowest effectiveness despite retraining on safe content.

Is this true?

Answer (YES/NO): NO